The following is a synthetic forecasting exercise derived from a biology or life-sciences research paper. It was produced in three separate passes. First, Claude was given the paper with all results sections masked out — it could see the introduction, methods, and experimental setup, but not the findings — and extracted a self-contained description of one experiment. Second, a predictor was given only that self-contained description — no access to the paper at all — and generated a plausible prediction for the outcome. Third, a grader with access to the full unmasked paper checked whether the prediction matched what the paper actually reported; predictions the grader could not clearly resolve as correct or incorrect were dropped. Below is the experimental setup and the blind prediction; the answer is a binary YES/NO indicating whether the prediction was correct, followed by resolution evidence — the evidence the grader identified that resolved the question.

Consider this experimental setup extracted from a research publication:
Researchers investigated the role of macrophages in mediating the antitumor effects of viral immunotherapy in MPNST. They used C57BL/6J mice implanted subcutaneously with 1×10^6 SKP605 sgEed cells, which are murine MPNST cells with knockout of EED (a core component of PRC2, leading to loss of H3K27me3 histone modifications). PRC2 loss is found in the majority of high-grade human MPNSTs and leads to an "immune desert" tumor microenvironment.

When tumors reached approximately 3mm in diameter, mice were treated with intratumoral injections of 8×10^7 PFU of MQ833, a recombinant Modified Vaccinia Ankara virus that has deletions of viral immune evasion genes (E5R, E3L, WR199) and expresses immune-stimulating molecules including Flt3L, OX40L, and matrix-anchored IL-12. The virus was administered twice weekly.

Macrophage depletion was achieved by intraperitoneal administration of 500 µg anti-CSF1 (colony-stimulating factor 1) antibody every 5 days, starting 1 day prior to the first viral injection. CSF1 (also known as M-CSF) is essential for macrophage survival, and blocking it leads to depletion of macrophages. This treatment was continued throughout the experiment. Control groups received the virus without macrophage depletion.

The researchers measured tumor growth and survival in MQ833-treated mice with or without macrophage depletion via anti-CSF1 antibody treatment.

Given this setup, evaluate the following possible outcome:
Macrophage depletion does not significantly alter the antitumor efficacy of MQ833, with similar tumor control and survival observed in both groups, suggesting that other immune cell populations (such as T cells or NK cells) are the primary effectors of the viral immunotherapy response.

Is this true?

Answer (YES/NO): NO